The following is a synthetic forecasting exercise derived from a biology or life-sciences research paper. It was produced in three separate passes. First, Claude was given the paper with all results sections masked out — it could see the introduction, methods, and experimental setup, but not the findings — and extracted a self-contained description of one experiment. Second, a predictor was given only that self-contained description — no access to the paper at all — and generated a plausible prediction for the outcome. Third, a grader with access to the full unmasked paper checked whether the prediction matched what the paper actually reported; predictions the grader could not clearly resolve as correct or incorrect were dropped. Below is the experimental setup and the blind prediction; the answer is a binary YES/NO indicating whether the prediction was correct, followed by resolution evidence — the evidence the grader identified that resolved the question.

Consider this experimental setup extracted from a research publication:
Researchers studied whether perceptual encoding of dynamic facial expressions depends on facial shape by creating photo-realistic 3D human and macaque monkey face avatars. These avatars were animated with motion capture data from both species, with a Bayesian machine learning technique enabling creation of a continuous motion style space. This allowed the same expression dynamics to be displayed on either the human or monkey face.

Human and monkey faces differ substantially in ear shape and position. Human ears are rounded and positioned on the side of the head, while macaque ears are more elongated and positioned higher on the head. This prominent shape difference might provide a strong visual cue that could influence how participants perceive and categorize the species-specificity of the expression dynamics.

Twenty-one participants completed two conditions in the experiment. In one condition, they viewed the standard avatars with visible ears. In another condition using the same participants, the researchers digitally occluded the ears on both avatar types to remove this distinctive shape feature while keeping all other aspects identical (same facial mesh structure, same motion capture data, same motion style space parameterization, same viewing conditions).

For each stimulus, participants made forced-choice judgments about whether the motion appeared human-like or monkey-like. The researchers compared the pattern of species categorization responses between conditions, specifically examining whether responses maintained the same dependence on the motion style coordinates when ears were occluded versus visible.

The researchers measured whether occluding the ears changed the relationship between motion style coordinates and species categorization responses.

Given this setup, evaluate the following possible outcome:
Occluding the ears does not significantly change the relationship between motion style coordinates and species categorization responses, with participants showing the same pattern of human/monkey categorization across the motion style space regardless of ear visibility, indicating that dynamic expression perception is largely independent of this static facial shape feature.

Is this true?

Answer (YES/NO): YES